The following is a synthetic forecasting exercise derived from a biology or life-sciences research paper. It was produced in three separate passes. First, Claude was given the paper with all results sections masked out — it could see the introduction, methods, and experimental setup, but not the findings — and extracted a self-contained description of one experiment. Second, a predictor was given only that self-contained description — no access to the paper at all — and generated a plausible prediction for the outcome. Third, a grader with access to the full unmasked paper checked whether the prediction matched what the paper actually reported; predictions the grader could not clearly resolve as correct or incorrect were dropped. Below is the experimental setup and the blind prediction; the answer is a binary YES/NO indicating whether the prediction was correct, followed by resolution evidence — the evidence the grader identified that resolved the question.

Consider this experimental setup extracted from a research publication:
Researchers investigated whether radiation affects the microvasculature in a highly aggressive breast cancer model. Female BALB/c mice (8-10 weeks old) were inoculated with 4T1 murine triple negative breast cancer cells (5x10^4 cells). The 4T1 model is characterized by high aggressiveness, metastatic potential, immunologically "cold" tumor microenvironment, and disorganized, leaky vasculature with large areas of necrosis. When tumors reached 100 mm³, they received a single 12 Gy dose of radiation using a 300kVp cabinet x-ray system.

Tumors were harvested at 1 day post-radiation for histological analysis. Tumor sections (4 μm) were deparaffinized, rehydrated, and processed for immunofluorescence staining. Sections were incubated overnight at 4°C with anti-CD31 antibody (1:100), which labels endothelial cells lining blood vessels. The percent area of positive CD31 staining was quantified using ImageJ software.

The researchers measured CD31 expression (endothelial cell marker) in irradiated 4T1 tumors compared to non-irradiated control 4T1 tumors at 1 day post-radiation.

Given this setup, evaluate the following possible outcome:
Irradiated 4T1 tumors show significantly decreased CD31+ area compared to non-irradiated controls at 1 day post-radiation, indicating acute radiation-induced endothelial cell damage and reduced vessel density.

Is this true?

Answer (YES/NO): NO